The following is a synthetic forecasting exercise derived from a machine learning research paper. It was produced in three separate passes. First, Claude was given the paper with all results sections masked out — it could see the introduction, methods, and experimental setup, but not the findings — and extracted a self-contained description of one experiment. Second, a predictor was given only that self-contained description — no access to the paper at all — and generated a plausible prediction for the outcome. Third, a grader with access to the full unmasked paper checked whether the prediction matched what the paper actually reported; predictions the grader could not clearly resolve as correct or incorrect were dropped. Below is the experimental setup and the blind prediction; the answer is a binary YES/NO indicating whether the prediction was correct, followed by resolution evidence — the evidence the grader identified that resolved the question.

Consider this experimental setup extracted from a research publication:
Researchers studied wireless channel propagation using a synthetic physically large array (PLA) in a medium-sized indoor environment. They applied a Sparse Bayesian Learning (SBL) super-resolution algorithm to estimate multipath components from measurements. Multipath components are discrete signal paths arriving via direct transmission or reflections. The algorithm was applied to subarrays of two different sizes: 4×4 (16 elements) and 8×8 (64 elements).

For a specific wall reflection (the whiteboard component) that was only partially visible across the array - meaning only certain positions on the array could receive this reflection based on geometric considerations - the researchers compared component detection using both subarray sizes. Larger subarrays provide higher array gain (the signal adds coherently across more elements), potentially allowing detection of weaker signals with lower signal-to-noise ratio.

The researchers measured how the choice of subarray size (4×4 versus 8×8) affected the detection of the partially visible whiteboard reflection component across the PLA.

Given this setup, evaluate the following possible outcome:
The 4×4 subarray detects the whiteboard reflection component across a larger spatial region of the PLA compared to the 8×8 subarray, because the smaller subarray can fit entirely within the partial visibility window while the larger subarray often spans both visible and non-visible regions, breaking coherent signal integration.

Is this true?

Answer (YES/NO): NO